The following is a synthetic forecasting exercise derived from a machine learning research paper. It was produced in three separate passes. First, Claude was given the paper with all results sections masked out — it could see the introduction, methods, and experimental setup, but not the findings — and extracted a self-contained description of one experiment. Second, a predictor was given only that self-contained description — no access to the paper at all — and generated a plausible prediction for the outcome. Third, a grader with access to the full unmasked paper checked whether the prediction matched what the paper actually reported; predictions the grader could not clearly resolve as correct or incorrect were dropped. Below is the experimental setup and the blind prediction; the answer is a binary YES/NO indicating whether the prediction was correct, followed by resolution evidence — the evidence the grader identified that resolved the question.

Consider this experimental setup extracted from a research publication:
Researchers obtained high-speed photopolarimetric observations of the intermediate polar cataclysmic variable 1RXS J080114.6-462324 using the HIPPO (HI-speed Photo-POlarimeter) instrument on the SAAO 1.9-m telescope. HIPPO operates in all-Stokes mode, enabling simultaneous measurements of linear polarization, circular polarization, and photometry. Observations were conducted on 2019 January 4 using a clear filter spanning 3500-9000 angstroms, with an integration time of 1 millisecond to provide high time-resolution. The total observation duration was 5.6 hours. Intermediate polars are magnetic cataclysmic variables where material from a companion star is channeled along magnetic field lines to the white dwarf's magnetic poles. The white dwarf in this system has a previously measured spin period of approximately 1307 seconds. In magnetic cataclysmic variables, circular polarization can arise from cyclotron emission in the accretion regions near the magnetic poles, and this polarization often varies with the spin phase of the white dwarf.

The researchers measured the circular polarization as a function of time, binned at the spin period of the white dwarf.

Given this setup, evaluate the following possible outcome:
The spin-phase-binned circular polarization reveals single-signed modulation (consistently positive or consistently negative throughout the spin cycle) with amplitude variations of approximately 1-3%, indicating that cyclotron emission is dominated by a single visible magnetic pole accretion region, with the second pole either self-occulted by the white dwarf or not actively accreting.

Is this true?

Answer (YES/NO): NO